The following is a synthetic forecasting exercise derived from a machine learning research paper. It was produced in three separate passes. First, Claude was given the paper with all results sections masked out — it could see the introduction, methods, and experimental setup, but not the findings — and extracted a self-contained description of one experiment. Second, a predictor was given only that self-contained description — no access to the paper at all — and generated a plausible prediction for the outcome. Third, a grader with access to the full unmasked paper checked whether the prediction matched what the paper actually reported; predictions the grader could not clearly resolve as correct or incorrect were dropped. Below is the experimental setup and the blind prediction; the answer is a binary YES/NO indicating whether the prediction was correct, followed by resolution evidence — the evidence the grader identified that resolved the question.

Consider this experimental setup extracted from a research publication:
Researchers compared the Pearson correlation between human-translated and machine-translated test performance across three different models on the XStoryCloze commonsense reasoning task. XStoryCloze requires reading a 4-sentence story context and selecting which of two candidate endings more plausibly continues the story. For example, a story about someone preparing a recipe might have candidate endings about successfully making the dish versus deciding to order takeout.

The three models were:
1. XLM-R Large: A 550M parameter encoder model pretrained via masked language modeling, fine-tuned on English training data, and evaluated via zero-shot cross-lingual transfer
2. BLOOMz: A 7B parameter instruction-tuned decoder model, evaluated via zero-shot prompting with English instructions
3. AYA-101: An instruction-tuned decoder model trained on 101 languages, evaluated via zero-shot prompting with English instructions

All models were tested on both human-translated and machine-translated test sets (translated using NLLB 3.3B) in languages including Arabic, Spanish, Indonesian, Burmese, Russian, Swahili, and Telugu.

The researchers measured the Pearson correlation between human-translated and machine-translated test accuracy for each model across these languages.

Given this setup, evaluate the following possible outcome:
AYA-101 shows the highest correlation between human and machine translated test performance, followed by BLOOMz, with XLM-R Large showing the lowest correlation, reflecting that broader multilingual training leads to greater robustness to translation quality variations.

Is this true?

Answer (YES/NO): NO